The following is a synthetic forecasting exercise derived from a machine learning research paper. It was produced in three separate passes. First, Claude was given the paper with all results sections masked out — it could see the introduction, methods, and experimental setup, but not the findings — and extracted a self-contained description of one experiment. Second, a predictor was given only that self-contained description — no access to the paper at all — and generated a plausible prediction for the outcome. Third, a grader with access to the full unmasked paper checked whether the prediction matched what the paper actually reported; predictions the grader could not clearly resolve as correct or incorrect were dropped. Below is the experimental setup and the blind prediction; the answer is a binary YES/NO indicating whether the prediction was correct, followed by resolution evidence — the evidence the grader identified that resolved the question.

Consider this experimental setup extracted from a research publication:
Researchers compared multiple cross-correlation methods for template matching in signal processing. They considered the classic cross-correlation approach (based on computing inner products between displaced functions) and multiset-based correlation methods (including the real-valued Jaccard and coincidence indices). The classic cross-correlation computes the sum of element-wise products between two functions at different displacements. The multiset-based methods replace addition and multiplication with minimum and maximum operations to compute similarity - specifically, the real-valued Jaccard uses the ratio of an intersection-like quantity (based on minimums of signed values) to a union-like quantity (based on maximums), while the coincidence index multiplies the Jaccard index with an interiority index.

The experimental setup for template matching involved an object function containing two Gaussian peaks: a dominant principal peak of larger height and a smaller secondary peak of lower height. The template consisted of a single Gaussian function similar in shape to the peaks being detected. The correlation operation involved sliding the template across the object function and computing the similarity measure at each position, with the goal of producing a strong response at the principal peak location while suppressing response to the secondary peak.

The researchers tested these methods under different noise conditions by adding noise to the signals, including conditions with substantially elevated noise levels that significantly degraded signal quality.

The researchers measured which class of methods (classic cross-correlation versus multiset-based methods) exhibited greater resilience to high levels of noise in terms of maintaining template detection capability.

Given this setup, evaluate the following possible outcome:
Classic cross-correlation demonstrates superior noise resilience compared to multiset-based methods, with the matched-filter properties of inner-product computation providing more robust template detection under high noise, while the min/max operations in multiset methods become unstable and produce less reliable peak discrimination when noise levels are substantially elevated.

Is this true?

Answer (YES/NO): NO